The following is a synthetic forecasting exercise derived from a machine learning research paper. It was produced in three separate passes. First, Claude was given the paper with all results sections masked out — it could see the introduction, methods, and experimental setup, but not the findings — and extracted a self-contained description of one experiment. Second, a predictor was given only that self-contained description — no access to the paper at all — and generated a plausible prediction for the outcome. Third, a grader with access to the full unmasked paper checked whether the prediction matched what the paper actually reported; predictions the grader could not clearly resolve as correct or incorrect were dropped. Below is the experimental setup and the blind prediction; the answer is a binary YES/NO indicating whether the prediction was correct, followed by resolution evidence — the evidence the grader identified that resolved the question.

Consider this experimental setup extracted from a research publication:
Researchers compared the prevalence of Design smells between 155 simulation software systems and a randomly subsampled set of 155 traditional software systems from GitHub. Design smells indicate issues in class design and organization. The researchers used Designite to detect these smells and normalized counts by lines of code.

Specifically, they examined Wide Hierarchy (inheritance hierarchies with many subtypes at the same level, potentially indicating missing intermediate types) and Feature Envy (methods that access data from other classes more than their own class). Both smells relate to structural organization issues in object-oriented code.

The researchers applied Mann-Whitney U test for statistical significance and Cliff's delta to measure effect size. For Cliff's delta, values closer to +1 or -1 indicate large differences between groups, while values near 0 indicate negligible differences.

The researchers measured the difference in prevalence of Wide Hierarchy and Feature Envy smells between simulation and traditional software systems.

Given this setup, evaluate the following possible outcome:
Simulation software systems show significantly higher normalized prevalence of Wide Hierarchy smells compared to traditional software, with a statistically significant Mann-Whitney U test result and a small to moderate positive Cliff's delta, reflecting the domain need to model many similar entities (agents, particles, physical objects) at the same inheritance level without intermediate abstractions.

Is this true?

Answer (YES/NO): NO